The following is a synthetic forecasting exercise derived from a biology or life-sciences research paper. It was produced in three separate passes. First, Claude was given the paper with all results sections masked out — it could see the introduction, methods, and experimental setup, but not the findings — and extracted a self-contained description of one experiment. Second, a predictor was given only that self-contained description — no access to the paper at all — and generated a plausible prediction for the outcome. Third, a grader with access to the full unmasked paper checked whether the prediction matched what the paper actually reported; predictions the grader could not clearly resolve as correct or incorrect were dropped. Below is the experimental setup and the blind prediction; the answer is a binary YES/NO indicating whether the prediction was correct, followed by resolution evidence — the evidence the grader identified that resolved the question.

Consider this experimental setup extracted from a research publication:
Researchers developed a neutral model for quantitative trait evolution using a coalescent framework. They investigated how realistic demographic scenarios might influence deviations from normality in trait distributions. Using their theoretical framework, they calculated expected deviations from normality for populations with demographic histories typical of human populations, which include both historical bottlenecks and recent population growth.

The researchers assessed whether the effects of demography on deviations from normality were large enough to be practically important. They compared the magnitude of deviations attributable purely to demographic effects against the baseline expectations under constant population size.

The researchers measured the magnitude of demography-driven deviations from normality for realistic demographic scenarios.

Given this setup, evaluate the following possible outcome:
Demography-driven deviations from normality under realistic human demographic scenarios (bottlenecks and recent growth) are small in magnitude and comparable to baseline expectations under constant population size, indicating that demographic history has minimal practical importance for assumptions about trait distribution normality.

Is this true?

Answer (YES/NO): YES